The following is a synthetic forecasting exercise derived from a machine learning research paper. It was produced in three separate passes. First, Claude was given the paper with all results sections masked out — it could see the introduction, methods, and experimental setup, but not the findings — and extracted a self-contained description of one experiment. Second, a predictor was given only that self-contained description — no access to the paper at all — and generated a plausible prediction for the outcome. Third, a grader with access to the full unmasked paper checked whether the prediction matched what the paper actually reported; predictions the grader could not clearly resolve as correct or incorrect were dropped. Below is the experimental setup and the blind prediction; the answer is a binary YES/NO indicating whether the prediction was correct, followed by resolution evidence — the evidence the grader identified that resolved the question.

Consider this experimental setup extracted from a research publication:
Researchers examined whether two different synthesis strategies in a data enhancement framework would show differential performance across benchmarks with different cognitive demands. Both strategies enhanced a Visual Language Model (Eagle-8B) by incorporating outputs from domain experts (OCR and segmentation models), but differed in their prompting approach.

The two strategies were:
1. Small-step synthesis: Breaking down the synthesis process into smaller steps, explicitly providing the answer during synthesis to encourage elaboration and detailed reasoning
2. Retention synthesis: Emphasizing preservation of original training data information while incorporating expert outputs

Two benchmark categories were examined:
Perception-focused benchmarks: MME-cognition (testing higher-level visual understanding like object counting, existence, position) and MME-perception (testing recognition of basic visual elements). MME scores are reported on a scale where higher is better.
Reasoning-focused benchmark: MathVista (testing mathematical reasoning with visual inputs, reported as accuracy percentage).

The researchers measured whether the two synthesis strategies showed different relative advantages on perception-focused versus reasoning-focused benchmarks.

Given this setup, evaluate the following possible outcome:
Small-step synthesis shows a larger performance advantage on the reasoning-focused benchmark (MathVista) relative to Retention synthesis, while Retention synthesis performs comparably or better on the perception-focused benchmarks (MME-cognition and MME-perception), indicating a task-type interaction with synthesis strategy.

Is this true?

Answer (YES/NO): NO